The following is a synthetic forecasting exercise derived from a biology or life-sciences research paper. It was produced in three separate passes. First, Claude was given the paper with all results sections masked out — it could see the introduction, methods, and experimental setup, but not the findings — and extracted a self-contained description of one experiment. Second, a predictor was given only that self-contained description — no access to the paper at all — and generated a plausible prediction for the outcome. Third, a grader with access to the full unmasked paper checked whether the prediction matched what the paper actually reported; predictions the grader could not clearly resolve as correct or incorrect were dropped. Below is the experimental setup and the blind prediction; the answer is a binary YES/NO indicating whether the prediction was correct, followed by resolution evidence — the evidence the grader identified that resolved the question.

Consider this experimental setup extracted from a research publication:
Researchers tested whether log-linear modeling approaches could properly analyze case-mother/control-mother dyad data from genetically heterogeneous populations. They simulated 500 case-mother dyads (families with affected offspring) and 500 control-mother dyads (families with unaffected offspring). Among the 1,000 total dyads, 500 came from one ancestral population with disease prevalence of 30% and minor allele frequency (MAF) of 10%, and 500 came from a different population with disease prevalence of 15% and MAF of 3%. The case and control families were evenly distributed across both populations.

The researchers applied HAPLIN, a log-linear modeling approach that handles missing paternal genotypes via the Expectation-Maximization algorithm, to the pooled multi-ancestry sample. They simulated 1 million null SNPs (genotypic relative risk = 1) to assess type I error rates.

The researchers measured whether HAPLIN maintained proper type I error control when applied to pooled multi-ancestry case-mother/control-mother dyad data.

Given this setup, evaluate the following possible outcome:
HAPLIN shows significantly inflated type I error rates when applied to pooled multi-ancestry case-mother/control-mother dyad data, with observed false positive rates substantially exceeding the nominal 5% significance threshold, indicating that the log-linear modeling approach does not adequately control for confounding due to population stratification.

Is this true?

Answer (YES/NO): YES